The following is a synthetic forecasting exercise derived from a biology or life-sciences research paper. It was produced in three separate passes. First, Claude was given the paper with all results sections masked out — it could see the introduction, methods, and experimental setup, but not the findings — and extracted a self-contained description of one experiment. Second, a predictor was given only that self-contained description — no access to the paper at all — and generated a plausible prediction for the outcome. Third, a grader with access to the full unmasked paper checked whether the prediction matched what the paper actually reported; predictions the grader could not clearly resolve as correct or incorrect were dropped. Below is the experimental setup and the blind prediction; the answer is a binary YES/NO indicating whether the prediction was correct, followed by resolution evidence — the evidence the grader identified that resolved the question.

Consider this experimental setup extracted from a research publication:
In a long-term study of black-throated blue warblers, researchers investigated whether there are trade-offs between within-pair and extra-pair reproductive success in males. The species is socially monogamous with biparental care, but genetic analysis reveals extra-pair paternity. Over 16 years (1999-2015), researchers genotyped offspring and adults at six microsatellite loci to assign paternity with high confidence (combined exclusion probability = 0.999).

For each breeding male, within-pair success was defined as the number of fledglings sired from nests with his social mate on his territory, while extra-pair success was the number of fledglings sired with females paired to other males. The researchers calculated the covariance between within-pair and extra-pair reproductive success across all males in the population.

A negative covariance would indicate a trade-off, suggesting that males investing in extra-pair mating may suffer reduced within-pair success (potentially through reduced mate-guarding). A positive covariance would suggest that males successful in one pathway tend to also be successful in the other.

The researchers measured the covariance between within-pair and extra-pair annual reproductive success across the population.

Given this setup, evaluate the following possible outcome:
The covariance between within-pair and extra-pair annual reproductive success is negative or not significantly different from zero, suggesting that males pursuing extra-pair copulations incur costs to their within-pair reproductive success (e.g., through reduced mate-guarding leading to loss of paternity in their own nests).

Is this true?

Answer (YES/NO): YES